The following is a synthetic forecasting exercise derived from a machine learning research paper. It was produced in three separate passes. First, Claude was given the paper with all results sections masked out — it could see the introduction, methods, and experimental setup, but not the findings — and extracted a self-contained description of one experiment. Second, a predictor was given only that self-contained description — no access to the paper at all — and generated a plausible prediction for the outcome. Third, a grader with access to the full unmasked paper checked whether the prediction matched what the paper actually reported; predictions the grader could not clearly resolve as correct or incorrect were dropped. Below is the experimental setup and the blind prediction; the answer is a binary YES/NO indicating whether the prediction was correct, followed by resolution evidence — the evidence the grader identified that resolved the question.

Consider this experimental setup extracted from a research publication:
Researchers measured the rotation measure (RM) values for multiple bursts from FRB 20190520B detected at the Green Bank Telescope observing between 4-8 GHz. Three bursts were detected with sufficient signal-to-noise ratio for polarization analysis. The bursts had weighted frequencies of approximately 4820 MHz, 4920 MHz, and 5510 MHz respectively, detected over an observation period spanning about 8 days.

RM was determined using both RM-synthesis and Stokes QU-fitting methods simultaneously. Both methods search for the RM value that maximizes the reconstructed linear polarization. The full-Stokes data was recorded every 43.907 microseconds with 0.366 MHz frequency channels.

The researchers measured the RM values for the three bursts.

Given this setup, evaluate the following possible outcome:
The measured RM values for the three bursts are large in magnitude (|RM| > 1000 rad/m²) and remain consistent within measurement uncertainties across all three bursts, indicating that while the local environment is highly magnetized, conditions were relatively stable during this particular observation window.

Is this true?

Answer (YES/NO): NO